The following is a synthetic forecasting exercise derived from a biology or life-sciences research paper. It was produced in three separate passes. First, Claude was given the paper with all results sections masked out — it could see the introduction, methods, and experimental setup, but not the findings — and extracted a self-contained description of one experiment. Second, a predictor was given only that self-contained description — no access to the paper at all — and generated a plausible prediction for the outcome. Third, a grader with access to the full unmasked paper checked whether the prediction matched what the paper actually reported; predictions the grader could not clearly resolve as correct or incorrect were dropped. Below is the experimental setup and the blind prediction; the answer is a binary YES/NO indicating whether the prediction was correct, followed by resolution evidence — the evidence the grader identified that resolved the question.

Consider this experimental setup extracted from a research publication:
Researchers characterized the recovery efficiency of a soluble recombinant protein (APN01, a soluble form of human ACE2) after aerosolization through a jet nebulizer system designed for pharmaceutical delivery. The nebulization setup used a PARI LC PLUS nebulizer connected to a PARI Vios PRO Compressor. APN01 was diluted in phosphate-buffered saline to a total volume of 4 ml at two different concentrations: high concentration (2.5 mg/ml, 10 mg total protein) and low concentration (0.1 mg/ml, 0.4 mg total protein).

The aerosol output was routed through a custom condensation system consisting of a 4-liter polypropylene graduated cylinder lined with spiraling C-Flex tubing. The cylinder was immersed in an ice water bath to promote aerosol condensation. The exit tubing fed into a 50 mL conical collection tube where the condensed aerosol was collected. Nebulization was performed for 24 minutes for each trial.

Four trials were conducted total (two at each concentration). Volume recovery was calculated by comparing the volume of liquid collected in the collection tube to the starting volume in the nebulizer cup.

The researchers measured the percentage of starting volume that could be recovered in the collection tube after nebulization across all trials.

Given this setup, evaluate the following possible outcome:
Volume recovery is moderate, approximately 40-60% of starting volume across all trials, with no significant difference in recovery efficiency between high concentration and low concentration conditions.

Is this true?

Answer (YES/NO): NO